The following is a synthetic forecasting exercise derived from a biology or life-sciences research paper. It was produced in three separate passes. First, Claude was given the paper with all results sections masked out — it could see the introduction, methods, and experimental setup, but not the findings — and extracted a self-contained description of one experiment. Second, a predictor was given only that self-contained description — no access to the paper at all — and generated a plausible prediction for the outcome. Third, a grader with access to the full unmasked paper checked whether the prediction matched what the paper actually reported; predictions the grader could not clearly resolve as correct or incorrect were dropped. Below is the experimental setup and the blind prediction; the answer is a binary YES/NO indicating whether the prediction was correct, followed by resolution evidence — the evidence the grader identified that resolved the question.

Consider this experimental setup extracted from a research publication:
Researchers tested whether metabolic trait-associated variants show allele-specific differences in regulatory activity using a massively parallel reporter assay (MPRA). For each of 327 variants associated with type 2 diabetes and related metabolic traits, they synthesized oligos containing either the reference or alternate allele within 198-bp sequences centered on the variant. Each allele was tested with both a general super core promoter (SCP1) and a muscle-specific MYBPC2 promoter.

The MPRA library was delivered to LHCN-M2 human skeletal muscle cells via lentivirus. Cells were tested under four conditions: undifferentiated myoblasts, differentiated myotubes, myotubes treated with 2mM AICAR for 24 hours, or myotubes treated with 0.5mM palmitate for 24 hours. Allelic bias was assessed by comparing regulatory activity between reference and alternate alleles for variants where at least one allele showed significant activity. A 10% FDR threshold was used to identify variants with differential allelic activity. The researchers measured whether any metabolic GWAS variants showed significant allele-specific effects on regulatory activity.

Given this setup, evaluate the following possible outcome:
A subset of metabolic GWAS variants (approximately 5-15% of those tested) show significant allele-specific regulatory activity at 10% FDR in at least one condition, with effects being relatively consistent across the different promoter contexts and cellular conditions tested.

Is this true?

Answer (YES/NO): NO